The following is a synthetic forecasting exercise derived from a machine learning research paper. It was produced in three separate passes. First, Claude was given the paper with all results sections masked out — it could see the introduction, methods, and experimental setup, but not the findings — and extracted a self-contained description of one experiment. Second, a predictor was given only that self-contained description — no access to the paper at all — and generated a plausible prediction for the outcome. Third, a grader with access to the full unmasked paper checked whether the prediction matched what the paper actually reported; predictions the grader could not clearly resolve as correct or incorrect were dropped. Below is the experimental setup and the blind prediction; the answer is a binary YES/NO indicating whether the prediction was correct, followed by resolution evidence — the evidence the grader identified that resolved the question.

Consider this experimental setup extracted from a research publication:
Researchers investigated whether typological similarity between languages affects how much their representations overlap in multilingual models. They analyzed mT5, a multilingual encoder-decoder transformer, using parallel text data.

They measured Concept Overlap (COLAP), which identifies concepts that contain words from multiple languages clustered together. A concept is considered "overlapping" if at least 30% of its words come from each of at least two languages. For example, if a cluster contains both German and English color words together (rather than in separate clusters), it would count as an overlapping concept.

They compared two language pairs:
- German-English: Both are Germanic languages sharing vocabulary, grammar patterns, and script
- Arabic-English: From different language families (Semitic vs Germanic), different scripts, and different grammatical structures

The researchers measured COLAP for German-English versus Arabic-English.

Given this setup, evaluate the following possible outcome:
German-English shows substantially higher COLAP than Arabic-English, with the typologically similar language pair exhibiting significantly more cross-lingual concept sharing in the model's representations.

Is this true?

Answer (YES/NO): YES